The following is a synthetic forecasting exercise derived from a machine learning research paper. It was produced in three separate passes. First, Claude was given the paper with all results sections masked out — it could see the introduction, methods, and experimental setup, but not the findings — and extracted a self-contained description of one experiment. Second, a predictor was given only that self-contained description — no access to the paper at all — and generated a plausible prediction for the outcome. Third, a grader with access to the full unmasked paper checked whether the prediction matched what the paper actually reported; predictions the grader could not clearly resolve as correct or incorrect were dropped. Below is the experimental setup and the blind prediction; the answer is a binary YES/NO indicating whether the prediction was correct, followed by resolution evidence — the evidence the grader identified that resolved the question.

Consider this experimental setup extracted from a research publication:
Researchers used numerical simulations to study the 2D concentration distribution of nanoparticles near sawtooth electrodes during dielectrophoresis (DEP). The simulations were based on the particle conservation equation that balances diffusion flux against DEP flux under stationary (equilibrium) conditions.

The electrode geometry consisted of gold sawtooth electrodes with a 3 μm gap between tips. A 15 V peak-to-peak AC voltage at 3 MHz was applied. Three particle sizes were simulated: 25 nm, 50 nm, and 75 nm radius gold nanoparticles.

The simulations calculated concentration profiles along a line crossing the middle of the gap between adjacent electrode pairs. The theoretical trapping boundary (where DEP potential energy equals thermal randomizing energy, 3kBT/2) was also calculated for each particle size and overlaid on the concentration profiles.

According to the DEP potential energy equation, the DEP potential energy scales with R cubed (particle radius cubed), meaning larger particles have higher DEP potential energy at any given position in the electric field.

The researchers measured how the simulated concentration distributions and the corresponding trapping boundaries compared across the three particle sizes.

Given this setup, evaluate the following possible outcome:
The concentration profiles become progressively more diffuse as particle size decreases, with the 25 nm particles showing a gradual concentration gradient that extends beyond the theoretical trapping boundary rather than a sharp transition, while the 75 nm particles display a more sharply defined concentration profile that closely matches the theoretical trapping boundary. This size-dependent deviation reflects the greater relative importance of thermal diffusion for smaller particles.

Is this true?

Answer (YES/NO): YES